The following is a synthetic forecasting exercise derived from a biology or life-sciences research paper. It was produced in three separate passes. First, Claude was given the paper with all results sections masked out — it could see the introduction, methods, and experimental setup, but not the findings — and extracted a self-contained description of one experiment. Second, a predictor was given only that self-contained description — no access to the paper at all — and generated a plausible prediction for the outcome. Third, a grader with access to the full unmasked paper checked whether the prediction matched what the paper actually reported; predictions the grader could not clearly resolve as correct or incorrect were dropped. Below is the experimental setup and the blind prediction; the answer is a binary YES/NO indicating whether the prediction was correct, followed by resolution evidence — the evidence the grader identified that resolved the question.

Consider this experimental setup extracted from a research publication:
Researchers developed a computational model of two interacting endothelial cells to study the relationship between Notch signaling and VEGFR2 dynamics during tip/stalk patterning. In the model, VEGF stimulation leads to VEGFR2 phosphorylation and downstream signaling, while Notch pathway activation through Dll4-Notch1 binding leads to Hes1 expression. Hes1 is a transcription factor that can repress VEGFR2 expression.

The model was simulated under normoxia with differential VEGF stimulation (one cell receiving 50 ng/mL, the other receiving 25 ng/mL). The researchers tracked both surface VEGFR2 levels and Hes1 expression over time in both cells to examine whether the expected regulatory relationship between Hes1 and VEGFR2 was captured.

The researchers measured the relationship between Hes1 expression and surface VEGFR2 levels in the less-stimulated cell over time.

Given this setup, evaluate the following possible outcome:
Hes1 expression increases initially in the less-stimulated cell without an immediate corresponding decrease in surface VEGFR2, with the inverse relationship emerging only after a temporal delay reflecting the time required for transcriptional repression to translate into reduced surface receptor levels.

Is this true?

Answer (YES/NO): NO